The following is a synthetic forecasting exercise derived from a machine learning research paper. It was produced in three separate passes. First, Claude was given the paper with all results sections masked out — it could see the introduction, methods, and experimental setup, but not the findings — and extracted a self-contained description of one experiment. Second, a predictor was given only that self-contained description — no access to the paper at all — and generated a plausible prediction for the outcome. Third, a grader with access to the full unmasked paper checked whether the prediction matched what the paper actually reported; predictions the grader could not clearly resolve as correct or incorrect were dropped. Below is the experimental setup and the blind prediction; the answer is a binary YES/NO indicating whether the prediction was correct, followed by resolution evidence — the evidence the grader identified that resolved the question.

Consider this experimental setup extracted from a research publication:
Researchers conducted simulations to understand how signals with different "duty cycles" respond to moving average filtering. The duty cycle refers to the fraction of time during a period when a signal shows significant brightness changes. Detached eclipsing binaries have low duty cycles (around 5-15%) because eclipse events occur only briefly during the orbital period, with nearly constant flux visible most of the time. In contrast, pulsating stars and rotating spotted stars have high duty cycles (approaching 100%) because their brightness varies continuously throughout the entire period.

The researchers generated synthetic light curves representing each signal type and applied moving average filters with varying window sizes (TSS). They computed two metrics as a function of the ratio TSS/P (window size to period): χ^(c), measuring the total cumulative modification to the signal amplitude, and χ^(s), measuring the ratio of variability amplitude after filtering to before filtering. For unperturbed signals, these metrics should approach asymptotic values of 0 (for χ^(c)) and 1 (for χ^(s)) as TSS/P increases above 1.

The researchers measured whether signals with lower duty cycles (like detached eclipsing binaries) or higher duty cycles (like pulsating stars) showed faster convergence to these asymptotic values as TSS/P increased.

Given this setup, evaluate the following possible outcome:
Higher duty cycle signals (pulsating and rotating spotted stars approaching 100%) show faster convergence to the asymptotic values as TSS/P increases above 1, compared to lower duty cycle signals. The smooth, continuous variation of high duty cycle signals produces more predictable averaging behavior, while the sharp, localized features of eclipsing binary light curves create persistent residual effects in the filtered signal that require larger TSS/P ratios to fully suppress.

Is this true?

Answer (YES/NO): NO